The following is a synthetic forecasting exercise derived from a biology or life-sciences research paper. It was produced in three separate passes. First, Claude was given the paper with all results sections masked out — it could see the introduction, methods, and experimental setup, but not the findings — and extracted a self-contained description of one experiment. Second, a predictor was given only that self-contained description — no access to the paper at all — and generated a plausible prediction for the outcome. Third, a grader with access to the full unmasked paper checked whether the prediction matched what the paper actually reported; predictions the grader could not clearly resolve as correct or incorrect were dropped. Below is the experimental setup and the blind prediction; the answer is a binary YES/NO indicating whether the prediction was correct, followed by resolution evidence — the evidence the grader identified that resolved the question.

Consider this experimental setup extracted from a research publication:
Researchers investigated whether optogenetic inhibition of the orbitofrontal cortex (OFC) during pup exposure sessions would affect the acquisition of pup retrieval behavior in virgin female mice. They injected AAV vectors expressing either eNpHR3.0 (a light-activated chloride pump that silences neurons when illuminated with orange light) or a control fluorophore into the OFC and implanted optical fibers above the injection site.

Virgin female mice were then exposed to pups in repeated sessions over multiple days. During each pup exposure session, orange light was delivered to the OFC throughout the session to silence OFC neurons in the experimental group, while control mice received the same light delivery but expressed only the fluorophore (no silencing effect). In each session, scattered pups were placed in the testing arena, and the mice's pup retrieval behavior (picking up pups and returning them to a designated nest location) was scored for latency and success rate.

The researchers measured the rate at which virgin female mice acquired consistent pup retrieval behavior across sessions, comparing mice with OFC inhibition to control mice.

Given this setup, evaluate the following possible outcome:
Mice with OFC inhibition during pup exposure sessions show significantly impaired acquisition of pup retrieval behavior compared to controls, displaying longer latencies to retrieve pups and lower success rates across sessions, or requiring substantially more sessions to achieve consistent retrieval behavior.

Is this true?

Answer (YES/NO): YES